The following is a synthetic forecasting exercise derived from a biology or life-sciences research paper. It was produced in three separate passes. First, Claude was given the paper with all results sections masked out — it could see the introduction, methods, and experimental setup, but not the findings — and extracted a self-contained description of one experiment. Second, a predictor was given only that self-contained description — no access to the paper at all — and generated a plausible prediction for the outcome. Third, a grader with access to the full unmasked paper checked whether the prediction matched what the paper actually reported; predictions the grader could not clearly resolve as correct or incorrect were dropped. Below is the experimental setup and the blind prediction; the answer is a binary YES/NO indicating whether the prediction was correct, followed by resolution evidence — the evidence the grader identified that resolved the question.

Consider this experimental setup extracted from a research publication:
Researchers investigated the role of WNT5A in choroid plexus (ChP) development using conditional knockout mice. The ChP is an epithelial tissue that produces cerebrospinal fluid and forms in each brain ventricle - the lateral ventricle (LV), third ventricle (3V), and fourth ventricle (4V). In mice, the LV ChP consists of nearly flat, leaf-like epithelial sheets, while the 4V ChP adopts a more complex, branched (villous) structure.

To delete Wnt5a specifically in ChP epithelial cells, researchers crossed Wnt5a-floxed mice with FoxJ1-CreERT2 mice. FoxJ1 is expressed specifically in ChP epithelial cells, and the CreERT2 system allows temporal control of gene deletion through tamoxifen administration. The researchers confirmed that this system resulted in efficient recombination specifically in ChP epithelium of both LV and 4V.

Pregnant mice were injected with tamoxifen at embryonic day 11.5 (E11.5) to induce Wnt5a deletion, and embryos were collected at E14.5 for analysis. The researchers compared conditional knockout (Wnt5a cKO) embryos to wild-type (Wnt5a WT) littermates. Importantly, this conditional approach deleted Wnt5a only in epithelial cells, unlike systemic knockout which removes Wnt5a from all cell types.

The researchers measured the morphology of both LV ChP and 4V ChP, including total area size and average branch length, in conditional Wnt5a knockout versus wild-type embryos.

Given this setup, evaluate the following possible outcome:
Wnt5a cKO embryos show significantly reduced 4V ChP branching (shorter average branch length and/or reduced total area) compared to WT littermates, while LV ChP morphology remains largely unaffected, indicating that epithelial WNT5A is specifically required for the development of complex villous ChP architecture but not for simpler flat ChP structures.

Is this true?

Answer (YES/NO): YES